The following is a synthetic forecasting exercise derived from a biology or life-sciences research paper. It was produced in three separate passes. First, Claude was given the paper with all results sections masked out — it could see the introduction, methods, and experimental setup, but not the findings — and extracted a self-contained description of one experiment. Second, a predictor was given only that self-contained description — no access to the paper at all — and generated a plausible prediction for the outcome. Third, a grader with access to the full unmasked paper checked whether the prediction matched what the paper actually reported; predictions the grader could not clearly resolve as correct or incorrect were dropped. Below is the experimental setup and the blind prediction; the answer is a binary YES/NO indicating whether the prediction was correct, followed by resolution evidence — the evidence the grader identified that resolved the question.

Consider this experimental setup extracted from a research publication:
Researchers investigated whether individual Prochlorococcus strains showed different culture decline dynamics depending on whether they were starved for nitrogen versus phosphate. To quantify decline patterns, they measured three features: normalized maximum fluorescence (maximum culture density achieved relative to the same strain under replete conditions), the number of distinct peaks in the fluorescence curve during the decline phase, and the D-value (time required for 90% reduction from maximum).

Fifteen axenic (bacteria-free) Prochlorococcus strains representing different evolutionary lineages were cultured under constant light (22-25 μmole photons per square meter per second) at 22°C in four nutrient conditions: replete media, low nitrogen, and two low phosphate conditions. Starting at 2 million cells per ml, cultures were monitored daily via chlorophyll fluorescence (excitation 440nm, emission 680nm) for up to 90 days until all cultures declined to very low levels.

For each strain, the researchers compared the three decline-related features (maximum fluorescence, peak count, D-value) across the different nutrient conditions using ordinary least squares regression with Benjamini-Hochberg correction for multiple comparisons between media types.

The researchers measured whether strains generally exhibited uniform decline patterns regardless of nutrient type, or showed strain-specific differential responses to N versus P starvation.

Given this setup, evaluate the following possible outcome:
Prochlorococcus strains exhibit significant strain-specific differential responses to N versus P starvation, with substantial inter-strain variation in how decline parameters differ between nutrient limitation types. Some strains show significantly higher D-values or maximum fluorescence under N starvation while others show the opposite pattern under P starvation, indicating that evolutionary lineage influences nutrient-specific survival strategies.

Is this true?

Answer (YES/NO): YES